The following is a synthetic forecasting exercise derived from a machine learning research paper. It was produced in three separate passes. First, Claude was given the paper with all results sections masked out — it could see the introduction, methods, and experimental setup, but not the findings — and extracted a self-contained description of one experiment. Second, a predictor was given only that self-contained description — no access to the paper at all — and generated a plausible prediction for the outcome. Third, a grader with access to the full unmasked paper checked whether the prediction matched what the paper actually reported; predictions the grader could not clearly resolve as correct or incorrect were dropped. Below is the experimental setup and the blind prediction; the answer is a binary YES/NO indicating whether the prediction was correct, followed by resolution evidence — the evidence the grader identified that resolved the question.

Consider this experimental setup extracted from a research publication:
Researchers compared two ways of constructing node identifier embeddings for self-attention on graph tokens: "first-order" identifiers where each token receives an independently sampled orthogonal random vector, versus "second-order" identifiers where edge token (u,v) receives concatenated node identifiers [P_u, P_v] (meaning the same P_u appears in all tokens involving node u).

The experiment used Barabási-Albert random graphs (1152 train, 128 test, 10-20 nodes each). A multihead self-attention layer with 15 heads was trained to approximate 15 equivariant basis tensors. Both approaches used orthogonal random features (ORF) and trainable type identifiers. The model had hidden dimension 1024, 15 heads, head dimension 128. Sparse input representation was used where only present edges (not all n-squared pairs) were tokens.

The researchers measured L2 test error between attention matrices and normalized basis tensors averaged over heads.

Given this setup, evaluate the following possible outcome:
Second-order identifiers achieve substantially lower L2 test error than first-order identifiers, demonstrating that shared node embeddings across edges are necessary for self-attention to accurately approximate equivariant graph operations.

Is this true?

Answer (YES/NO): YES